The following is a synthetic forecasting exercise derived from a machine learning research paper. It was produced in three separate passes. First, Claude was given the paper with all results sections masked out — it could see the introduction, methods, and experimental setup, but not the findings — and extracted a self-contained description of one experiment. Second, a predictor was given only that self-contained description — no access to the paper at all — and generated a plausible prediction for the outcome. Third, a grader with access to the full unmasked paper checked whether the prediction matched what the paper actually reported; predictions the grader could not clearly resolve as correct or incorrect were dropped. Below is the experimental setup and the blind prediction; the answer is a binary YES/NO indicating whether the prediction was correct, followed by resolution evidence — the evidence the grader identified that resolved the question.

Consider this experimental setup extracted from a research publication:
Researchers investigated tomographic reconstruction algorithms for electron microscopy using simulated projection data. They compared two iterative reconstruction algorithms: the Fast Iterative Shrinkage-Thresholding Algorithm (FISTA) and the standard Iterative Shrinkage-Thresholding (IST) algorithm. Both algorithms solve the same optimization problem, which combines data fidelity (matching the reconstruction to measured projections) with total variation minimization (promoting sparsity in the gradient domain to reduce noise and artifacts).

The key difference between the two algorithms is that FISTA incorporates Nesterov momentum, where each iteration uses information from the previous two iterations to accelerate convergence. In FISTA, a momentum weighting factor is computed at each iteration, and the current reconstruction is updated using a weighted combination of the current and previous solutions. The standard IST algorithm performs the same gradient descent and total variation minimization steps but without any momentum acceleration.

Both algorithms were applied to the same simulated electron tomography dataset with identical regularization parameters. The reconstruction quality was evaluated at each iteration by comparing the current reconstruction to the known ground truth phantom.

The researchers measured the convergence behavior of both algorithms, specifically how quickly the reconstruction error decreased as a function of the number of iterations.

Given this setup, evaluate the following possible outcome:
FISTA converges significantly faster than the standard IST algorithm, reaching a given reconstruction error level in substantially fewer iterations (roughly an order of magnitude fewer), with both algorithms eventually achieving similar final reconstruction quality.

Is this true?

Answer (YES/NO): NO